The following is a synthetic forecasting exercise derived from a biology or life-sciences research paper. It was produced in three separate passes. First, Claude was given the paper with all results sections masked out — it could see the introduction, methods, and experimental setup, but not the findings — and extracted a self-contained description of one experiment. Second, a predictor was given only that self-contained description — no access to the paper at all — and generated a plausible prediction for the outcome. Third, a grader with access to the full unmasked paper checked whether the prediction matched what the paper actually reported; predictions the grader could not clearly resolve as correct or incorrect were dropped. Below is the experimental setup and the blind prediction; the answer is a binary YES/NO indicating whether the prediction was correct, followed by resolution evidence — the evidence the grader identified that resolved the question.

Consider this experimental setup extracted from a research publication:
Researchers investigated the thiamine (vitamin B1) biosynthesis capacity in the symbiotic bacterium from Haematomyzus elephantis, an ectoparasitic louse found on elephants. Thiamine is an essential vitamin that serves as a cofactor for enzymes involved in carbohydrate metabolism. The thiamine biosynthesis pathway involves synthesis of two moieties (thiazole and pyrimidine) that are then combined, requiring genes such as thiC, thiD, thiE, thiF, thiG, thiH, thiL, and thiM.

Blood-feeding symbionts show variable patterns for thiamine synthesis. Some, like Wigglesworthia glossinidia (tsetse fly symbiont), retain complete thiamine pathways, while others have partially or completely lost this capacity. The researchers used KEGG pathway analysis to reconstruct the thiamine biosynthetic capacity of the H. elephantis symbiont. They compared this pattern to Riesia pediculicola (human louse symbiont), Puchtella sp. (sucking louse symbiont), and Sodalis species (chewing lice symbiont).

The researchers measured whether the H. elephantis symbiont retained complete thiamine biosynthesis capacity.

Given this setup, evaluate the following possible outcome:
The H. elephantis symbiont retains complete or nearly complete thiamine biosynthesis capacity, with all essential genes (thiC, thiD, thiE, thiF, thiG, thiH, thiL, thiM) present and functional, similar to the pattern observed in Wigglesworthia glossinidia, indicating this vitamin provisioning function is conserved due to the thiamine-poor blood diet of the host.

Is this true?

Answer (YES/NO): NO